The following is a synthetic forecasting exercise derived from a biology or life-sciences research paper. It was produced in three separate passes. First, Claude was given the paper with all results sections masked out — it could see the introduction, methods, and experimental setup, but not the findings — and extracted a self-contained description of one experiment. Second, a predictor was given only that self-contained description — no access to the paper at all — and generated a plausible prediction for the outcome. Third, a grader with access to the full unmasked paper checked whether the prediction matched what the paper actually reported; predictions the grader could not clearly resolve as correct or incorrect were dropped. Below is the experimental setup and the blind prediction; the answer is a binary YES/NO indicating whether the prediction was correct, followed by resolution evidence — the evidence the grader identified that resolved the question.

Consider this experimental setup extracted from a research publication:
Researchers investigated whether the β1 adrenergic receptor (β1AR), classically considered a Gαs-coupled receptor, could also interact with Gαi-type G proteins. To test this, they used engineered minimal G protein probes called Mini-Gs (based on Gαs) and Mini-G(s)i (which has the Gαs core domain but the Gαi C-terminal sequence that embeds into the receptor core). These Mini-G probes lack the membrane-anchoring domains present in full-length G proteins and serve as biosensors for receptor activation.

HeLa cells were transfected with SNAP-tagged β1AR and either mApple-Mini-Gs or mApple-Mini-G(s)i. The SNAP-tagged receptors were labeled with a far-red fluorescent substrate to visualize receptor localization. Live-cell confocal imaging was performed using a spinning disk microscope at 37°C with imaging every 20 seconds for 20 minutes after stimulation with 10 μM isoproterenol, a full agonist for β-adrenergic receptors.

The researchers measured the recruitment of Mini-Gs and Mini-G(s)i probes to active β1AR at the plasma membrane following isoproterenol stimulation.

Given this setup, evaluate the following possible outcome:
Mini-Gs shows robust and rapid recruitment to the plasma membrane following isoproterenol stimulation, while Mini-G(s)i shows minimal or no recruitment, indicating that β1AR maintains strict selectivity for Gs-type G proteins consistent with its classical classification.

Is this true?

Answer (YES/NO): NO